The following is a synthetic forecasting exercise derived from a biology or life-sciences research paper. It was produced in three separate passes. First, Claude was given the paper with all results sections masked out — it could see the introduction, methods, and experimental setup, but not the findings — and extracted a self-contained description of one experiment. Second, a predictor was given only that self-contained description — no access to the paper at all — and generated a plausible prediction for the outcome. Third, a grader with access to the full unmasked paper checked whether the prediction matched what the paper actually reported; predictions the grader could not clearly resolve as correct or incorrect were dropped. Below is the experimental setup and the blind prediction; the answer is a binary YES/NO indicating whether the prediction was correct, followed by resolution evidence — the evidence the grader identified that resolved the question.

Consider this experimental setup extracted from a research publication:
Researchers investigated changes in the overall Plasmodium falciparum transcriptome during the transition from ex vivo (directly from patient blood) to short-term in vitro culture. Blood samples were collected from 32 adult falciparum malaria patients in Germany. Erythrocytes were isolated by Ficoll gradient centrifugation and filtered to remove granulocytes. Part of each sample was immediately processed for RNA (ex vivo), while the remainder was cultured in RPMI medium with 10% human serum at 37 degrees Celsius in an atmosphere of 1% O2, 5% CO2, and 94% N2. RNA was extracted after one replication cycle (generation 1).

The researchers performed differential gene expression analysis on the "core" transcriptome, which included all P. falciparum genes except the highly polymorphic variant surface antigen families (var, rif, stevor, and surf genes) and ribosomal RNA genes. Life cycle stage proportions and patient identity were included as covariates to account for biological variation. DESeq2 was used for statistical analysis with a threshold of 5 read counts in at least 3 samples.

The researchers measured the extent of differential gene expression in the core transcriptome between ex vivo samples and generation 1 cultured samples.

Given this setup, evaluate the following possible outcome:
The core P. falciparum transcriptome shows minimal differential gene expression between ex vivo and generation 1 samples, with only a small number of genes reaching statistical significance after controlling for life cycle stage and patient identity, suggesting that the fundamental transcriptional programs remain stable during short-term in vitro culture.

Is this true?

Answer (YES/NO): NO